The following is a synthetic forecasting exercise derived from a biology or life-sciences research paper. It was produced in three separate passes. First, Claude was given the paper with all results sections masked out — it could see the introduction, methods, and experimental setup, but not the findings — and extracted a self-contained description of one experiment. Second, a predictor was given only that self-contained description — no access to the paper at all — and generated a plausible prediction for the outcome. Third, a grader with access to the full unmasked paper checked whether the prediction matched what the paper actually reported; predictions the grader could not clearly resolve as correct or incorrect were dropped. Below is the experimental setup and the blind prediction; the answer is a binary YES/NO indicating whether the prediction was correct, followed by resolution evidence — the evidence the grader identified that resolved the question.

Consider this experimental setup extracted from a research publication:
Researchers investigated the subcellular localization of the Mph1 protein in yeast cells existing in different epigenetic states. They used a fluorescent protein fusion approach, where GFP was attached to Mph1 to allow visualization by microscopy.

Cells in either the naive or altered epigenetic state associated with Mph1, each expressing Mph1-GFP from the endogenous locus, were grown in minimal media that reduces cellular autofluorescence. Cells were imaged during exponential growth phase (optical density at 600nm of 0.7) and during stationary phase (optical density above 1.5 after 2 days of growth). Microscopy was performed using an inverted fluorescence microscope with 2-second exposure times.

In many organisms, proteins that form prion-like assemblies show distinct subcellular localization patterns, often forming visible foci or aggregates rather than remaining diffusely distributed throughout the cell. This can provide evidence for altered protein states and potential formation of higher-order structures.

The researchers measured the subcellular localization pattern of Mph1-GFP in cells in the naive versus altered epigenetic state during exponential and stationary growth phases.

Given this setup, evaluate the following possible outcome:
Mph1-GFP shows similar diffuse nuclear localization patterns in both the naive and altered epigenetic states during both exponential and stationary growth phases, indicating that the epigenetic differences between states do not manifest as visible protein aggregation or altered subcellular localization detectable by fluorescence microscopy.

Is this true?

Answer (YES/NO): NO